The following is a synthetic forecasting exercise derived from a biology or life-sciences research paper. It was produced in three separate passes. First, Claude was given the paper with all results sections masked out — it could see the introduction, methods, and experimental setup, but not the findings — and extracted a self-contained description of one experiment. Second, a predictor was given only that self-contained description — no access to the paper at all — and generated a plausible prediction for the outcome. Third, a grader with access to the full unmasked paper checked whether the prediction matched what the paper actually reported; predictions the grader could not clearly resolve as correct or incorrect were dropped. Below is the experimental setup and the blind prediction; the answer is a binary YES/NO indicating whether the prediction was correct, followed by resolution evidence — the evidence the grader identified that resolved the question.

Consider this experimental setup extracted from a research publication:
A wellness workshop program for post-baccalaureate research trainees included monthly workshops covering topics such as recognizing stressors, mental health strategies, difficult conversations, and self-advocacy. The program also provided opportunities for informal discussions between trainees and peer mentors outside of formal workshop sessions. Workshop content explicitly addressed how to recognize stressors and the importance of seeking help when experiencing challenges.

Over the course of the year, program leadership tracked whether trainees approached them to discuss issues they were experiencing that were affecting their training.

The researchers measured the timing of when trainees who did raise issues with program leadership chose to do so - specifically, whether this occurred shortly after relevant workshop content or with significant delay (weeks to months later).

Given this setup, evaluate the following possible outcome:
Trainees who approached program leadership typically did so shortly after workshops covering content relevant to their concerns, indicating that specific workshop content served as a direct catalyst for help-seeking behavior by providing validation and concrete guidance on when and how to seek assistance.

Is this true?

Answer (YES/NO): YES